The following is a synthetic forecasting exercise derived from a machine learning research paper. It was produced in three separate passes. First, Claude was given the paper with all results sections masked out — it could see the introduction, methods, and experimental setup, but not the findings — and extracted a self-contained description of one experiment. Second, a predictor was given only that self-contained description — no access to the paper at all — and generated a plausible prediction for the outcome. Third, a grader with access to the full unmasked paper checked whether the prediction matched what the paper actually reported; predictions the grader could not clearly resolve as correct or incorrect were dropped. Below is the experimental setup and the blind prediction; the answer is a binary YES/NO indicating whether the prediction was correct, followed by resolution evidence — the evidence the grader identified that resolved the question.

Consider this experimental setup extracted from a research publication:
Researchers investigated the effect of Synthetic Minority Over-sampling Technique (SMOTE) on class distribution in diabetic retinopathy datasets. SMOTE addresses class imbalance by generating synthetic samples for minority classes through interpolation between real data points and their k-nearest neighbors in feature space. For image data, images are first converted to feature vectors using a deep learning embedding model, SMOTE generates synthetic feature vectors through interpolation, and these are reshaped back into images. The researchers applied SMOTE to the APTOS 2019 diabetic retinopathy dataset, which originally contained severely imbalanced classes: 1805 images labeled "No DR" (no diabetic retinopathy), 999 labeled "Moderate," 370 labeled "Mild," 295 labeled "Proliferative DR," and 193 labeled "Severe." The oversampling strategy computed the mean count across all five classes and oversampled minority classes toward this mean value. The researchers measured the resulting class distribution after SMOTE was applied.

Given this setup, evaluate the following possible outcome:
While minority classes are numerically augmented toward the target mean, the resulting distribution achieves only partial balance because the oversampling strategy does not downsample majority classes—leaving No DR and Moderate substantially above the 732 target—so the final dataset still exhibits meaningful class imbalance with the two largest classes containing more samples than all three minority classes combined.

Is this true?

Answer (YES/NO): YES